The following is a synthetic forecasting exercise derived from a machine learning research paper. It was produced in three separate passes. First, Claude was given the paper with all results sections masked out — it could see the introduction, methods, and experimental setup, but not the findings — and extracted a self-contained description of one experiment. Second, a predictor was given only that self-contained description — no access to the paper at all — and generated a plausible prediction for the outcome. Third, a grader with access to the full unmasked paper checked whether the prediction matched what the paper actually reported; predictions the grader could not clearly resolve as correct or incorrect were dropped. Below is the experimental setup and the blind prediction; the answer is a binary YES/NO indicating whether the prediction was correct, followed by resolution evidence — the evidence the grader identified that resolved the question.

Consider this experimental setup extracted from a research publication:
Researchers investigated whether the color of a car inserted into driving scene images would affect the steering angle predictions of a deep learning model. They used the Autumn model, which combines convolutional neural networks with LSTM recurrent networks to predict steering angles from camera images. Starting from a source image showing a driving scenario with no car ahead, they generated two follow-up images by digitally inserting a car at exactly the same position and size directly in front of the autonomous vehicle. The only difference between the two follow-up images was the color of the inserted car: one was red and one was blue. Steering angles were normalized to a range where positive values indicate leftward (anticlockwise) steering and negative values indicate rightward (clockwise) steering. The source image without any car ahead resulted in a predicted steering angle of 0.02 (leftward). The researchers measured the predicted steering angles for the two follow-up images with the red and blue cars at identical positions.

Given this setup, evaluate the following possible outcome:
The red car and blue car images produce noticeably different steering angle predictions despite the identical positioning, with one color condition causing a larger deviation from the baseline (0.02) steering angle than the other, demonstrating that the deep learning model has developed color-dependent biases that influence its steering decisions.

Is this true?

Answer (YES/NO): YES